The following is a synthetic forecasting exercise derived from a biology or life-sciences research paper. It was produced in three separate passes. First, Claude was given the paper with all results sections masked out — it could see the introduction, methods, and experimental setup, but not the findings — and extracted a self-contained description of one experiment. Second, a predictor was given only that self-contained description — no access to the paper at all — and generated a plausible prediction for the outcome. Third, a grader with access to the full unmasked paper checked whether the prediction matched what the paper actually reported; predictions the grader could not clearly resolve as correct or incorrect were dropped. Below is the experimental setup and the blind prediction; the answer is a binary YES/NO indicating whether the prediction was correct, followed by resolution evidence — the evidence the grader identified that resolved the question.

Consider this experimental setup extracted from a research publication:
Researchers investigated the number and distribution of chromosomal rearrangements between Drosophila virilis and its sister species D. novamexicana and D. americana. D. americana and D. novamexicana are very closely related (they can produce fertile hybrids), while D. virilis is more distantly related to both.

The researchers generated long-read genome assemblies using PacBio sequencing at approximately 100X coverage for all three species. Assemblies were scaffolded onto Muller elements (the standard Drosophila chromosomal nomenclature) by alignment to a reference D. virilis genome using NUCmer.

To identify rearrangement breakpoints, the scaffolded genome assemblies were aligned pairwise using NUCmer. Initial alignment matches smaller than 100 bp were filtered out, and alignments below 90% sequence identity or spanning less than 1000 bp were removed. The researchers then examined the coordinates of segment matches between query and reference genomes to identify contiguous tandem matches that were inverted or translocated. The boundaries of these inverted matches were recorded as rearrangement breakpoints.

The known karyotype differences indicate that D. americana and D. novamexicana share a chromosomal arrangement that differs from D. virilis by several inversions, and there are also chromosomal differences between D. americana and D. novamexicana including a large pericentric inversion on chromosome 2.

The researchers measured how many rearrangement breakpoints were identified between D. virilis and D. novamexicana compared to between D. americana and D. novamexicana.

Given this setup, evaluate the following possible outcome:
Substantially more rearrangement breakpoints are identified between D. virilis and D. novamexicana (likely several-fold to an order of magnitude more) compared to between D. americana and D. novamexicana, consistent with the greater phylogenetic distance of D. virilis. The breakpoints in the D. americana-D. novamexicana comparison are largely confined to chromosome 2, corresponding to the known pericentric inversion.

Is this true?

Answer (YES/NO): YES